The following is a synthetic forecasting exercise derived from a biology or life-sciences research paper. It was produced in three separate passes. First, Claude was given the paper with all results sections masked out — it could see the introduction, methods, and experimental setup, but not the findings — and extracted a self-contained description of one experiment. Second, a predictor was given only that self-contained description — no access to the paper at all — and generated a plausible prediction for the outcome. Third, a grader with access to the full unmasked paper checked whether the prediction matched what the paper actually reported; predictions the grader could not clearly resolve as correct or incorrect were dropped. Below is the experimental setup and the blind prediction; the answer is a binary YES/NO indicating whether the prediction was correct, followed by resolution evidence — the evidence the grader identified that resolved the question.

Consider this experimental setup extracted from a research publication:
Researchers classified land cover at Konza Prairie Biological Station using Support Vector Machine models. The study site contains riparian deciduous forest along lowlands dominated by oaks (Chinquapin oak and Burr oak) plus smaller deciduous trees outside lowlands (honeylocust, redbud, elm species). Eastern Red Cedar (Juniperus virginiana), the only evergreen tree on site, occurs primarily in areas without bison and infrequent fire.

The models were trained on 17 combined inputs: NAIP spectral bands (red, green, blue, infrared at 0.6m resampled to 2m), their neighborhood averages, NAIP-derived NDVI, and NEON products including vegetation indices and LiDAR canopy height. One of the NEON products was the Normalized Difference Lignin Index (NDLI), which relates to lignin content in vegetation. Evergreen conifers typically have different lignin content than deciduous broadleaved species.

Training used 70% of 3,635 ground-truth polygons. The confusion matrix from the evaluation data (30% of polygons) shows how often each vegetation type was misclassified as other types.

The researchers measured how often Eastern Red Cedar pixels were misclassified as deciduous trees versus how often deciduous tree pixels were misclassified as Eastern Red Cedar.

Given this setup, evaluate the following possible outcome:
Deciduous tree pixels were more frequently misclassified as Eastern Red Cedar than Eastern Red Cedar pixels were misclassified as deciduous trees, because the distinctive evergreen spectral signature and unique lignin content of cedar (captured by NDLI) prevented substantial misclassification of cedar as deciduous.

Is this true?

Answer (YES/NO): NO